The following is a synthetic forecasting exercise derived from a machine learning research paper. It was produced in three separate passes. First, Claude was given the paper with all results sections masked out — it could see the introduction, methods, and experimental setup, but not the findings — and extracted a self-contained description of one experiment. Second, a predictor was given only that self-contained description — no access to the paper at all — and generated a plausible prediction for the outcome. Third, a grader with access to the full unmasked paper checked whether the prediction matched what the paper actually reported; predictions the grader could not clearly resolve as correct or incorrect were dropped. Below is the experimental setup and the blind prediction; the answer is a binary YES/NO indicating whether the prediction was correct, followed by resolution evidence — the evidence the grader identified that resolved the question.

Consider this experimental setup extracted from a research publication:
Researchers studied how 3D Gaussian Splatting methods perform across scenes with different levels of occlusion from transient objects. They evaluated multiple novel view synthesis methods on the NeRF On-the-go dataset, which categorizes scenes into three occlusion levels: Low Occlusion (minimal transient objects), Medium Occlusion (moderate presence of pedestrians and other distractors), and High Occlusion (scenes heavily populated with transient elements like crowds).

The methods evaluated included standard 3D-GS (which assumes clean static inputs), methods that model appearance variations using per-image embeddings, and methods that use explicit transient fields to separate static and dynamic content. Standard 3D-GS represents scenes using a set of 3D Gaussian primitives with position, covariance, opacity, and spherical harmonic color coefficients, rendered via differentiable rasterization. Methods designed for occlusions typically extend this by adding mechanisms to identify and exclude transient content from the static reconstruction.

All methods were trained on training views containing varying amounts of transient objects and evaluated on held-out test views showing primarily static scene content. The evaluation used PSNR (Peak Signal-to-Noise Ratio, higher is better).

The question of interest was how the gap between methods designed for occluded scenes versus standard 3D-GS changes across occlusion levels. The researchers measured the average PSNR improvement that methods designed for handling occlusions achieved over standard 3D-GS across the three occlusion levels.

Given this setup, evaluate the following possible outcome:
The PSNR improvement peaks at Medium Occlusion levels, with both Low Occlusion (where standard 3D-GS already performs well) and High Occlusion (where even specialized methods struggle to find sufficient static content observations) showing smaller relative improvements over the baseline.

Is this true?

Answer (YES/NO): NO